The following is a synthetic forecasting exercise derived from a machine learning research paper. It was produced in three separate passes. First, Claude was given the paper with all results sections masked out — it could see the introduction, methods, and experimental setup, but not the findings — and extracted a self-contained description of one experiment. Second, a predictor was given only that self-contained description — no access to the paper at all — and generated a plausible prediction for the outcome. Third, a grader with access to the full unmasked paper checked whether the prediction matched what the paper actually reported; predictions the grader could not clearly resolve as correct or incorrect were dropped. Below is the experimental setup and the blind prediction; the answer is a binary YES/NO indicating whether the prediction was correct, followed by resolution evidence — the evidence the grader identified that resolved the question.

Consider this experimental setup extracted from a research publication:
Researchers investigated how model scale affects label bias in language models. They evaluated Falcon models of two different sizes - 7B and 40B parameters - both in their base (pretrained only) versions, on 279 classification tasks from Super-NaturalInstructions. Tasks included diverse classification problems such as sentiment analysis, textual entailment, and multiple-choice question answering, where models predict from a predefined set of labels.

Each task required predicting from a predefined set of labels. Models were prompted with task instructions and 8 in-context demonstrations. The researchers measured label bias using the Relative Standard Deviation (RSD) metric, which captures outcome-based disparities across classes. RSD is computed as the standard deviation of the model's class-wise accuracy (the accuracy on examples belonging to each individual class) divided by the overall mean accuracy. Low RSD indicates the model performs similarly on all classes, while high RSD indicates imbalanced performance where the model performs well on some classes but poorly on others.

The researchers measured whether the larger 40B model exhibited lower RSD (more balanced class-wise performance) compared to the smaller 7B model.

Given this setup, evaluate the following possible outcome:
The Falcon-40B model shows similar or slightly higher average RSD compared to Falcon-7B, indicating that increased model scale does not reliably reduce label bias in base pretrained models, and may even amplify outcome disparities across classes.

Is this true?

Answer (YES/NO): NO